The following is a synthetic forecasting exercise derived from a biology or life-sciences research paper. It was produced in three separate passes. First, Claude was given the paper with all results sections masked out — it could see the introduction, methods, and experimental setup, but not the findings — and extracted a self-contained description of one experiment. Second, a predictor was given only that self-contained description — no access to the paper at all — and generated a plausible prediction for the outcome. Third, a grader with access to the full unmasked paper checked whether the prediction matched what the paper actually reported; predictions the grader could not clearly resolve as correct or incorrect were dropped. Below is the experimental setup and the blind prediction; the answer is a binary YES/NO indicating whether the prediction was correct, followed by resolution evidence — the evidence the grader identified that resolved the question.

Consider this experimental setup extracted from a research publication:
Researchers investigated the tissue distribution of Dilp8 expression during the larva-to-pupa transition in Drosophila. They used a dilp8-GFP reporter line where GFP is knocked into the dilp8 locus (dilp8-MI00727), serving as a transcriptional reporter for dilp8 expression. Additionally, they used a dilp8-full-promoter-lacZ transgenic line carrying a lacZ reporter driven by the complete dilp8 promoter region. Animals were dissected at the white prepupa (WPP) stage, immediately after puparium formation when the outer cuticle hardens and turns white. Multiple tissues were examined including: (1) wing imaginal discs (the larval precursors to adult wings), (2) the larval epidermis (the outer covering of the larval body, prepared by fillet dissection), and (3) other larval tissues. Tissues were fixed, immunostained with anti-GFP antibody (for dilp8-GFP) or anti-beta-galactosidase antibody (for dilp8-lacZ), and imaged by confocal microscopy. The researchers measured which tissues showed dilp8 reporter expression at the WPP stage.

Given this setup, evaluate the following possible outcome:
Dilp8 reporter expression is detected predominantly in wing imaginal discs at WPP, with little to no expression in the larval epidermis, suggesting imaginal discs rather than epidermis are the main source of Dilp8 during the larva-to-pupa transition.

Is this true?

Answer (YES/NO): NO